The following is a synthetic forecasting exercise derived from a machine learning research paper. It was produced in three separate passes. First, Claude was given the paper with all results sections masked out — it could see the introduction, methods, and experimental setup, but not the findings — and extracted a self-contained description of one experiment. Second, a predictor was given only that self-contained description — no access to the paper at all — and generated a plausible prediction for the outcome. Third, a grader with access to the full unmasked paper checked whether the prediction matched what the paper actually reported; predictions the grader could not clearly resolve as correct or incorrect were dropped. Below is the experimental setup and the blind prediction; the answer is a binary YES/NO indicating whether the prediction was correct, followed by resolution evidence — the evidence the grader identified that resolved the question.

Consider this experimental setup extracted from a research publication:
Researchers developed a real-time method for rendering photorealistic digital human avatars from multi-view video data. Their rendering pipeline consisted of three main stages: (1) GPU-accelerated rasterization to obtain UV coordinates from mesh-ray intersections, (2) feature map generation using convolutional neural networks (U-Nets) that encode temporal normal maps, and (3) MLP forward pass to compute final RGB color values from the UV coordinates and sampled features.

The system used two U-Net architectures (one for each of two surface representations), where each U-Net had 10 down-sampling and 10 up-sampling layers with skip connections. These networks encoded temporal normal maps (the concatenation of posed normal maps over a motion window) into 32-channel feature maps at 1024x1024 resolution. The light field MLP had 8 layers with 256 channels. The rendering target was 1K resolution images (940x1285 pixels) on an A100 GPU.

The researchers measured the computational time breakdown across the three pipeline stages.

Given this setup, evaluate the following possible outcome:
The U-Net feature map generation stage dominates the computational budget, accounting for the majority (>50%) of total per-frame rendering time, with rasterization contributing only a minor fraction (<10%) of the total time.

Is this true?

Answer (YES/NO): NO